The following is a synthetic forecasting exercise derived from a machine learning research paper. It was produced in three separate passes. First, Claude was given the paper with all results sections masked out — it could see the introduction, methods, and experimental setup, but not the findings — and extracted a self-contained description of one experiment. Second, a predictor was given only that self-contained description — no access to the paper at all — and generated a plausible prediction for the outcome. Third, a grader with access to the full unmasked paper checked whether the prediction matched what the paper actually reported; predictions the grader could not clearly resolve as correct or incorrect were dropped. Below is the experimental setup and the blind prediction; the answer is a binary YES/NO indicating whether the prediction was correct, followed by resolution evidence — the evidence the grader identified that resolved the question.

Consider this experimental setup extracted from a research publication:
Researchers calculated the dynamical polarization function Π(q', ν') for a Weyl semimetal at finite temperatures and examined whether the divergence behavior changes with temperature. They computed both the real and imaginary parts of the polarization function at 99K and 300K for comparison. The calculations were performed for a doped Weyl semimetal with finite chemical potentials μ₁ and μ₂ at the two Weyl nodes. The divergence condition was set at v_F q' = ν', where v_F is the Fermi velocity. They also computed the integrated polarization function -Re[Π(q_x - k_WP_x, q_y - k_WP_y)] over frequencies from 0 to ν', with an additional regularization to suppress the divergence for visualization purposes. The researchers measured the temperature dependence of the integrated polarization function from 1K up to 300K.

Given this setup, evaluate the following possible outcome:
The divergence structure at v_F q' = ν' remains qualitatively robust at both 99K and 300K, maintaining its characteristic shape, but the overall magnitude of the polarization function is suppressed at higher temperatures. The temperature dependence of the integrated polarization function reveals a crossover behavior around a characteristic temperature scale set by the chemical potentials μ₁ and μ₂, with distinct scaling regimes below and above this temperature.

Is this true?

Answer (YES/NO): NO